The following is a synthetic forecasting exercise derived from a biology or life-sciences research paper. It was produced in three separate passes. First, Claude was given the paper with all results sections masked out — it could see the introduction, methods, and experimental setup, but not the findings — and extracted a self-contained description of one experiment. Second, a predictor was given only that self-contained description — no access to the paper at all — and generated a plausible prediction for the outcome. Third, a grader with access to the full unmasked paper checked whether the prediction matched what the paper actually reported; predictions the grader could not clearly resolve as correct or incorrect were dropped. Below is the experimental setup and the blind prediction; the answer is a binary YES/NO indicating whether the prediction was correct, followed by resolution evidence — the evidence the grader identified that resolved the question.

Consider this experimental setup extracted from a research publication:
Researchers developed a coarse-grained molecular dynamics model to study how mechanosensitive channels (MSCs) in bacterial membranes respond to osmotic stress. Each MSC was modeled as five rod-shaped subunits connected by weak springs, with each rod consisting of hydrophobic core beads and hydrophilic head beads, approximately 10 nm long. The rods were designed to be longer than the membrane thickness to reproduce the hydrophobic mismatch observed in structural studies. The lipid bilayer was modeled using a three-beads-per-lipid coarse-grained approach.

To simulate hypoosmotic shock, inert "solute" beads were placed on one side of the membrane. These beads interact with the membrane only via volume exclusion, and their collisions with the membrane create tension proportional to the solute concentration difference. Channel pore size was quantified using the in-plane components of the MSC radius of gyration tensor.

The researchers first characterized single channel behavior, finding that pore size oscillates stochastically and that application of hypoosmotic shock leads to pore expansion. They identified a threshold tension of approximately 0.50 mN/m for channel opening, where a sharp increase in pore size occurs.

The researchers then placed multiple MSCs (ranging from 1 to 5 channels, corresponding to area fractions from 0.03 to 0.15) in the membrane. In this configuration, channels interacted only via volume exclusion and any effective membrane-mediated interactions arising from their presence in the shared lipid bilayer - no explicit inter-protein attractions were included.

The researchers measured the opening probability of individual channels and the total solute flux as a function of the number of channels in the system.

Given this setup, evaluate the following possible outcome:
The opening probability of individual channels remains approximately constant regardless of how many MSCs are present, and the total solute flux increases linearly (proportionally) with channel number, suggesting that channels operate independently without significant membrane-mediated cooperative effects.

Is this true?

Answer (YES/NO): YES